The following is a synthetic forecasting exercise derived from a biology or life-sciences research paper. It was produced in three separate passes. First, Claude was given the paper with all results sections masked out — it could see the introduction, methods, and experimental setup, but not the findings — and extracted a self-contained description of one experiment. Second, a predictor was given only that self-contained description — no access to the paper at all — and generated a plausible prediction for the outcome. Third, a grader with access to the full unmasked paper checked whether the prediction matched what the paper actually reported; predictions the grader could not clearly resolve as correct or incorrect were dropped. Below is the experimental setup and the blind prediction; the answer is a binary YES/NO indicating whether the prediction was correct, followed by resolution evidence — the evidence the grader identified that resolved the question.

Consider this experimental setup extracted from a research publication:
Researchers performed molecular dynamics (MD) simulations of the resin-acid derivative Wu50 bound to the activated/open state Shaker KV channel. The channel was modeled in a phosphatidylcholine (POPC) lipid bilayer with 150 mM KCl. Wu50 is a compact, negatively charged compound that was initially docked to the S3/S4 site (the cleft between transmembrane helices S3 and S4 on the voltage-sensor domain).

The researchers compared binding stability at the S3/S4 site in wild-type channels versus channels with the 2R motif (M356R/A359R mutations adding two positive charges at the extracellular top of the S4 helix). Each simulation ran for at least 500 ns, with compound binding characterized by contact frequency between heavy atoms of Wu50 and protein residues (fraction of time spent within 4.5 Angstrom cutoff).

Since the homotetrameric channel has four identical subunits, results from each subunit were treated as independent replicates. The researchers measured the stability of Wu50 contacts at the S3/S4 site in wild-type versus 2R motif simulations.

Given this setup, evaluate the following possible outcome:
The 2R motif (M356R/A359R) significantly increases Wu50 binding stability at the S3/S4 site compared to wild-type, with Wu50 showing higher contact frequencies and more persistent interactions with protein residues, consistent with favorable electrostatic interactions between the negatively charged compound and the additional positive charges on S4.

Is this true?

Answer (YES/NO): YES